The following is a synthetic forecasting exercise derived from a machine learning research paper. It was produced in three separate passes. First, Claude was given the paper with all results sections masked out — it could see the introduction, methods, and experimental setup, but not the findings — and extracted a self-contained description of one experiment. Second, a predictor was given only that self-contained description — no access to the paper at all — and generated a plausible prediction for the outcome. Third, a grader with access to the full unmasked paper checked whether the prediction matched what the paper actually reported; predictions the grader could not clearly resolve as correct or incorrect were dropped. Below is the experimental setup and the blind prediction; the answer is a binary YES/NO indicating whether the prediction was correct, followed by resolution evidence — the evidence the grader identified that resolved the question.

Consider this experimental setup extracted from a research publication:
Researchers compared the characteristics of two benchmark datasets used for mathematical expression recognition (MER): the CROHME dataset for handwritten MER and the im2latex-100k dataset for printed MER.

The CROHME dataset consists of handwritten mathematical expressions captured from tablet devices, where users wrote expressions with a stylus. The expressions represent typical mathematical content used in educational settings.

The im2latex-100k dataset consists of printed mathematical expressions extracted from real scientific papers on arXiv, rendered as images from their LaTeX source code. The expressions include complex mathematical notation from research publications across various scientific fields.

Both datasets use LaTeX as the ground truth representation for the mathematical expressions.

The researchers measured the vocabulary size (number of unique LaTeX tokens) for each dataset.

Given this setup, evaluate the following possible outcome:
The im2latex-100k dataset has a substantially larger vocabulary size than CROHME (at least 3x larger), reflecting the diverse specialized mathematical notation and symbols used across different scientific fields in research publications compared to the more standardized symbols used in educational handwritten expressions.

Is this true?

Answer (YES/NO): YES